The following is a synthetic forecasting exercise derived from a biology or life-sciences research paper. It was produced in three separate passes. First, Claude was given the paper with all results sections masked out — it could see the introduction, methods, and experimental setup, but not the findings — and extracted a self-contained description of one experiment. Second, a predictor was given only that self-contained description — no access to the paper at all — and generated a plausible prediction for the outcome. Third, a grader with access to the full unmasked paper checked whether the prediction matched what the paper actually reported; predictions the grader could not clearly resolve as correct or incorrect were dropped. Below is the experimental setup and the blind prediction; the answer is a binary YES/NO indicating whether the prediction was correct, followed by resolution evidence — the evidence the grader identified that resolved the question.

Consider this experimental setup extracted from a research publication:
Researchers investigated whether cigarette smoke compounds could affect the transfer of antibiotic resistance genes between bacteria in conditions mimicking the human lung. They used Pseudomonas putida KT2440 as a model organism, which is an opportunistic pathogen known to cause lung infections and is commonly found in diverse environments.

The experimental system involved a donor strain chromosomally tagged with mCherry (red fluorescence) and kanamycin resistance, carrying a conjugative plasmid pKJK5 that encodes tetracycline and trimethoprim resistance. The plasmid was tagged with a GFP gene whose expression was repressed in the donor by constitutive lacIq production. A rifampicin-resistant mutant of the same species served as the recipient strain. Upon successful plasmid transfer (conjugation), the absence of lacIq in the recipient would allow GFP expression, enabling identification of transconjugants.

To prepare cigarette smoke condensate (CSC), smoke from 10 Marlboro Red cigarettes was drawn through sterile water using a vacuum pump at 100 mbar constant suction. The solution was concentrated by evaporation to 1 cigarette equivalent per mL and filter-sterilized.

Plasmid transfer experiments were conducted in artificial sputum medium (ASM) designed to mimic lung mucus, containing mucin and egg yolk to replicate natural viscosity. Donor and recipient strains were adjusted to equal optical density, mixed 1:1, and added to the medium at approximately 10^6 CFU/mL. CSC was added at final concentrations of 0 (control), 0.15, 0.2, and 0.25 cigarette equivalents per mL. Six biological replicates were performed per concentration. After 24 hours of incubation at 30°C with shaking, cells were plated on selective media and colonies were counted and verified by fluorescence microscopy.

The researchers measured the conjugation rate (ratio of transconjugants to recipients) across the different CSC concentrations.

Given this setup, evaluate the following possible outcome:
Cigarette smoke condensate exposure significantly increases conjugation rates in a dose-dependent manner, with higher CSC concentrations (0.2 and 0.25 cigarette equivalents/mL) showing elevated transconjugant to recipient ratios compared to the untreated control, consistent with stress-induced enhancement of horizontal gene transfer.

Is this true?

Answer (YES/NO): YES